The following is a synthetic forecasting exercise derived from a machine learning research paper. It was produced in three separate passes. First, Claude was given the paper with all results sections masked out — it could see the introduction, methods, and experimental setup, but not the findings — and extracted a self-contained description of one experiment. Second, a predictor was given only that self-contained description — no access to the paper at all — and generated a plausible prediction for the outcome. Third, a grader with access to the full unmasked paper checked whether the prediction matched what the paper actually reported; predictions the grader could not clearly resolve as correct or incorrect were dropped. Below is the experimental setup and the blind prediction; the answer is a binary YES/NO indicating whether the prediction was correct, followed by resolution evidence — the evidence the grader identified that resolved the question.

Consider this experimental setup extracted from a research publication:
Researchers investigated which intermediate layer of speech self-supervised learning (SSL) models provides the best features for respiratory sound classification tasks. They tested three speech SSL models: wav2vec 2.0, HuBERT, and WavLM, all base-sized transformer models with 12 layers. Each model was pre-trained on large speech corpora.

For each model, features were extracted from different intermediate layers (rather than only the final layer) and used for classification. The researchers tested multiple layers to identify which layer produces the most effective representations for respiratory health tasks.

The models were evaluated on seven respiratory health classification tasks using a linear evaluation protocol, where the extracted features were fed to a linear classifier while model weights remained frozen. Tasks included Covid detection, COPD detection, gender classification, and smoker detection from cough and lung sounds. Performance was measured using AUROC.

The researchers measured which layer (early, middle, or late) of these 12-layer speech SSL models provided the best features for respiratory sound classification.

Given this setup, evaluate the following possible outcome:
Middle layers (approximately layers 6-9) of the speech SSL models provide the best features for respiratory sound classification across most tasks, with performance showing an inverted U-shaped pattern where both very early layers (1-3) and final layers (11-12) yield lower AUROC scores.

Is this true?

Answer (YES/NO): NO